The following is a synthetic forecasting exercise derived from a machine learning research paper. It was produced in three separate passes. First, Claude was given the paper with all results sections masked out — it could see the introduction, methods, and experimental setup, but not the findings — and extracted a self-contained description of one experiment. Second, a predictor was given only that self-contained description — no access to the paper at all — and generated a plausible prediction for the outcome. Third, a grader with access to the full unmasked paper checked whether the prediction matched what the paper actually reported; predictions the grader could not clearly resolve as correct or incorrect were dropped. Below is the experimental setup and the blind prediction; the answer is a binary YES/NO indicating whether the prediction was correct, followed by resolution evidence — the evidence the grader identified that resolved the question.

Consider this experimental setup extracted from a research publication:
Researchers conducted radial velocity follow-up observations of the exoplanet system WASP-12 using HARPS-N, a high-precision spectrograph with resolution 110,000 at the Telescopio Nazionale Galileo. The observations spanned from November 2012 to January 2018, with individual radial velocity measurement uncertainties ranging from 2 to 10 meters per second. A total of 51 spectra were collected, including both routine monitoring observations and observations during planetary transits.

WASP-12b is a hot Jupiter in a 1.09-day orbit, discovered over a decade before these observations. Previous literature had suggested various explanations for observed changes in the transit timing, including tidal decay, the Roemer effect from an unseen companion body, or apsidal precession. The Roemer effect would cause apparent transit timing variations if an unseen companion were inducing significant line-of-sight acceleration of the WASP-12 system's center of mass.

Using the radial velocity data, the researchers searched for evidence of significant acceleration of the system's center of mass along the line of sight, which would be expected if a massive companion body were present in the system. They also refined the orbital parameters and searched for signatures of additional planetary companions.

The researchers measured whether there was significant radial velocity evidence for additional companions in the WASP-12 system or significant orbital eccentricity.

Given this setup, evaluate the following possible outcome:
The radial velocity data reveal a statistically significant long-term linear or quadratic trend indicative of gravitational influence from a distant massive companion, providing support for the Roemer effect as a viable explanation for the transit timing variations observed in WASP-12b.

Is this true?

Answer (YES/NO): NO